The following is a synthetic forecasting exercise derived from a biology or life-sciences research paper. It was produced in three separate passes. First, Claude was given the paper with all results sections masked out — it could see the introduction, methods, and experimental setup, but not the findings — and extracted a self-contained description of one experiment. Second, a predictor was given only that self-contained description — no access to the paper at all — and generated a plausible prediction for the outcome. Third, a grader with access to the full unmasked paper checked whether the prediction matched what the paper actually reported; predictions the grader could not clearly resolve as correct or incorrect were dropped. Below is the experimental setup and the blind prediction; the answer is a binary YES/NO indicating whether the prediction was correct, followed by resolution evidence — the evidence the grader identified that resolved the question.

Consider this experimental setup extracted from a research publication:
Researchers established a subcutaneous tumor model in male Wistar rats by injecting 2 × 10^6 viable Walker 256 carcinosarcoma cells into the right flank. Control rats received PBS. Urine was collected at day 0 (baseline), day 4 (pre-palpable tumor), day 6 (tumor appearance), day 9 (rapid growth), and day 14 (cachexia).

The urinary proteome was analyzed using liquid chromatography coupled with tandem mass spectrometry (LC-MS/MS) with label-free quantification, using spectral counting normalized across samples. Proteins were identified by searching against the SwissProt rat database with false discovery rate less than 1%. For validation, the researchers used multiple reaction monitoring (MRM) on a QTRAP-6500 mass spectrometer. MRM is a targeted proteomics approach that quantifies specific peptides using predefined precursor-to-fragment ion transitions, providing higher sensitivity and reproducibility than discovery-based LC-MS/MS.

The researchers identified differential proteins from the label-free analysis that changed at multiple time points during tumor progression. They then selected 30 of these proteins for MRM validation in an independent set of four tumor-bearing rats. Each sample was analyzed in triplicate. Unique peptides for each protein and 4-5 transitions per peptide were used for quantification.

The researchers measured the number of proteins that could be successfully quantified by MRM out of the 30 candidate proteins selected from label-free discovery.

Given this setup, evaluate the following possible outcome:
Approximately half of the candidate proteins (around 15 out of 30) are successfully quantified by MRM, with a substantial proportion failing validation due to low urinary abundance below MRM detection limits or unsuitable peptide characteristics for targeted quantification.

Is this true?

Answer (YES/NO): NO